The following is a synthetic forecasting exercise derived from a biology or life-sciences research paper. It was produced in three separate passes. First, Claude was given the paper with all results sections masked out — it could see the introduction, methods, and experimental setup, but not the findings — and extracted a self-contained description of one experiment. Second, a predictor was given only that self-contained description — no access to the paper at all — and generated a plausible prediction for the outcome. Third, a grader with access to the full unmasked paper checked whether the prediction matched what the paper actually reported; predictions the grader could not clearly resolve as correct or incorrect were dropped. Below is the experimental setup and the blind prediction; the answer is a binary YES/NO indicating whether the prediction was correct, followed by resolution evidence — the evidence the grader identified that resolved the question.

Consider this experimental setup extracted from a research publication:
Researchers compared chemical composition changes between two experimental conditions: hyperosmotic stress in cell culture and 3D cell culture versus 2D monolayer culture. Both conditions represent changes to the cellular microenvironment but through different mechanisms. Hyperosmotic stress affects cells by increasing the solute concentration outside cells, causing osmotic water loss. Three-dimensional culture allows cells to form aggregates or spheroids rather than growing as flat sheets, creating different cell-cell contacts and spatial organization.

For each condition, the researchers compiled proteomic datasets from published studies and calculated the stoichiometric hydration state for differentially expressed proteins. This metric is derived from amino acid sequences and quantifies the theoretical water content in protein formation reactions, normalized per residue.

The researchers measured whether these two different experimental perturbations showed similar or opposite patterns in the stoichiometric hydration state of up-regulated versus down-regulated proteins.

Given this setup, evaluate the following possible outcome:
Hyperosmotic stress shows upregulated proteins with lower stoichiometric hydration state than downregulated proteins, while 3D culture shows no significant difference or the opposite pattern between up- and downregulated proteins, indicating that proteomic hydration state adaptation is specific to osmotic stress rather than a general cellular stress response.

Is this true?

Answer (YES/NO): NO